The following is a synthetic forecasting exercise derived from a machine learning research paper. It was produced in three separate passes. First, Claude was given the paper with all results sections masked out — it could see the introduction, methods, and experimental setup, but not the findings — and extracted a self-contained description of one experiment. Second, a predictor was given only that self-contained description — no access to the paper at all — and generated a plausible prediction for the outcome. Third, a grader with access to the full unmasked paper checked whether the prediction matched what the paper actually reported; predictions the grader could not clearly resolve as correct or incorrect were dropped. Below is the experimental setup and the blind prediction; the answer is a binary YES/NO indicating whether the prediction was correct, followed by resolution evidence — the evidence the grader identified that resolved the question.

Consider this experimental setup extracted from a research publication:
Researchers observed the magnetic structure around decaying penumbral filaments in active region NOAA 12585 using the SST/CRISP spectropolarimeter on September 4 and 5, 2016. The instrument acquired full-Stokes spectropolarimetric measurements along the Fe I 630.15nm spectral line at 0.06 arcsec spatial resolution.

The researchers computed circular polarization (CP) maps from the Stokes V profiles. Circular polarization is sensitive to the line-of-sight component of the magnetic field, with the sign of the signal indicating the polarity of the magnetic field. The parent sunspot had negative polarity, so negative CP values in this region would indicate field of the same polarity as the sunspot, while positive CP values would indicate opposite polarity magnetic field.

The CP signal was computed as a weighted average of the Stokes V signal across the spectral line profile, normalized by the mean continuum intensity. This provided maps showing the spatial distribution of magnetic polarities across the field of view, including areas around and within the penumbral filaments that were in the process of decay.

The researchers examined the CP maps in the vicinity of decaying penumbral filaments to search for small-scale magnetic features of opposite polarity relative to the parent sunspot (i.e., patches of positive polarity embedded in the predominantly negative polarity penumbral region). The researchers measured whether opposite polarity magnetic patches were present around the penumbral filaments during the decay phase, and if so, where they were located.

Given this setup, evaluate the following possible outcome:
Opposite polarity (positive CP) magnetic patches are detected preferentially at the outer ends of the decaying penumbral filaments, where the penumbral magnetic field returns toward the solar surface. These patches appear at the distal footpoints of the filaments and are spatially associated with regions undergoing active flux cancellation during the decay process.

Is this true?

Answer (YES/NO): YES